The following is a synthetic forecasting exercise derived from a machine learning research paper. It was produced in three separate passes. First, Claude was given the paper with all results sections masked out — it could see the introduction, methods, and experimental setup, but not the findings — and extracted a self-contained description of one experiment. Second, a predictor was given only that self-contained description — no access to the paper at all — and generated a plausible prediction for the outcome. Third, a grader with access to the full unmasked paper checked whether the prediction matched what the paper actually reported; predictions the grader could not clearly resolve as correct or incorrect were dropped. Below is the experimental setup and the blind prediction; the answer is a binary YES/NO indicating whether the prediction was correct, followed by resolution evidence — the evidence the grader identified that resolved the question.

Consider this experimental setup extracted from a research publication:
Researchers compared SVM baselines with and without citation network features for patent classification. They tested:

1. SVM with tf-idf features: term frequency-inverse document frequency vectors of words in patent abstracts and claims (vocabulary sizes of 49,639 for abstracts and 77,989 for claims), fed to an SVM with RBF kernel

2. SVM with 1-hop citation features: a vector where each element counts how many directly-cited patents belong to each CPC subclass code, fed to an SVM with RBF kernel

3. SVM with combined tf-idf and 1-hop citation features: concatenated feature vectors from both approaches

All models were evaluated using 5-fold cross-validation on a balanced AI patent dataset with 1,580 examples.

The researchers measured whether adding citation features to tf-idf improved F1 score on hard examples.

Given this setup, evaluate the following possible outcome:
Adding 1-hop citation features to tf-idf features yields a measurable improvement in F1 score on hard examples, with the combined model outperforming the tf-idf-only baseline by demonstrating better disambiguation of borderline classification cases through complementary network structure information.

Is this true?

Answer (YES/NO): NO